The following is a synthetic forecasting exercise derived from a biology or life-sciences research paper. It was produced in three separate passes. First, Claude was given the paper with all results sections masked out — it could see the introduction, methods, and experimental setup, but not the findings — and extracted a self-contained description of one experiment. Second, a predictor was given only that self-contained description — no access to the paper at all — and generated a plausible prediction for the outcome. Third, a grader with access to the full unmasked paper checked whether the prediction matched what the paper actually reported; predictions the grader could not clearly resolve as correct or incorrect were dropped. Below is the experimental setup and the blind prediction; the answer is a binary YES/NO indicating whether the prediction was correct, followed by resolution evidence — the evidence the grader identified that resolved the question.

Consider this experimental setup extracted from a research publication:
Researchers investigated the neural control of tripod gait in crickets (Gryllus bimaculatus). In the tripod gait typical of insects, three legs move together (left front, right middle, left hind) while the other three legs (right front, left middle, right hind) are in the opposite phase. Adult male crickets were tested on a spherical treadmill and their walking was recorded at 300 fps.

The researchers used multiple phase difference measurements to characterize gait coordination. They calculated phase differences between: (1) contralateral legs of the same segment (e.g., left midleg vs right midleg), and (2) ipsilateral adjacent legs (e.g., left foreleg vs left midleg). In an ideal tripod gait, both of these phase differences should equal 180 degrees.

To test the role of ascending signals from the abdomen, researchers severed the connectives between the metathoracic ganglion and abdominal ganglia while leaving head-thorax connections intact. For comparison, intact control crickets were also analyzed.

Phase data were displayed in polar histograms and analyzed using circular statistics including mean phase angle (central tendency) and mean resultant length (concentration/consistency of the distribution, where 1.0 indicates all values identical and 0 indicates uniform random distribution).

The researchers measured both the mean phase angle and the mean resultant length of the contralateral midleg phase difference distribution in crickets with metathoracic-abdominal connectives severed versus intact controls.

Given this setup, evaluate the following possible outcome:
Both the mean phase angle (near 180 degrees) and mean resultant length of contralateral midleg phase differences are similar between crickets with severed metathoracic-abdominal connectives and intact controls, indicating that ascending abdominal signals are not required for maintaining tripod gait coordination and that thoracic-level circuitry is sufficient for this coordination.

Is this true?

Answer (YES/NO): NO